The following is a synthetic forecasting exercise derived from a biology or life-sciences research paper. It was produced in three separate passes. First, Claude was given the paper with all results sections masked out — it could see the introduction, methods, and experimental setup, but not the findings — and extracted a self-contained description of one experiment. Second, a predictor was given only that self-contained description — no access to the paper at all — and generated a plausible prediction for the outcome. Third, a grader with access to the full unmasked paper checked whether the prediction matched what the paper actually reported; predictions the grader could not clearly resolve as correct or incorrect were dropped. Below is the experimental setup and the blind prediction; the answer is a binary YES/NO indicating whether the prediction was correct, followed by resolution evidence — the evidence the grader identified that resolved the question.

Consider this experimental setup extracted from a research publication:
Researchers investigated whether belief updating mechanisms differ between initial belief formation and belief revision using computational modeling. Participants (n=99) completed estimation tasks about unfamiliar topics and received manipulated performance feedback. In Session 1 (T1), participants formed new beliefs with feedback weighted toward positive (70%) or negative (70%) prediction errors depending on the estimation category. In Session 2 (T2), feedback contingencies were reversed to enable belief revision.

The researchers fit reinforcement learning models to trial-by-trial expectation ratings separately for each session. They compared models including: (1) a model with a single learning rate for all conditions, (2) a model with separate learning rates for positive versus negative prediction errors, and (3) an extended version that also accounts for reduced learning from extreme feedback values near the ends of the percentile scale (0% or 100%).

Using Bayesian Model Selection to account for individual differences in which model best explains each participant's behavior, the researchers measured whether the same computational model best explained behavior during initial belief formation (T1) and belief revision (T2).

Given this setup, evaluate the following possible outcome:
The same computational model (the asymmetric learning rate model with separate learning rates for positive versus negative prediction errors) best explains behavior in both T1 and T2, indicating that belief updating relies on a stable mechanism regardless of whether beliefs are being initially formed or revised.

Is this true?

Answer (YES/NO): NO